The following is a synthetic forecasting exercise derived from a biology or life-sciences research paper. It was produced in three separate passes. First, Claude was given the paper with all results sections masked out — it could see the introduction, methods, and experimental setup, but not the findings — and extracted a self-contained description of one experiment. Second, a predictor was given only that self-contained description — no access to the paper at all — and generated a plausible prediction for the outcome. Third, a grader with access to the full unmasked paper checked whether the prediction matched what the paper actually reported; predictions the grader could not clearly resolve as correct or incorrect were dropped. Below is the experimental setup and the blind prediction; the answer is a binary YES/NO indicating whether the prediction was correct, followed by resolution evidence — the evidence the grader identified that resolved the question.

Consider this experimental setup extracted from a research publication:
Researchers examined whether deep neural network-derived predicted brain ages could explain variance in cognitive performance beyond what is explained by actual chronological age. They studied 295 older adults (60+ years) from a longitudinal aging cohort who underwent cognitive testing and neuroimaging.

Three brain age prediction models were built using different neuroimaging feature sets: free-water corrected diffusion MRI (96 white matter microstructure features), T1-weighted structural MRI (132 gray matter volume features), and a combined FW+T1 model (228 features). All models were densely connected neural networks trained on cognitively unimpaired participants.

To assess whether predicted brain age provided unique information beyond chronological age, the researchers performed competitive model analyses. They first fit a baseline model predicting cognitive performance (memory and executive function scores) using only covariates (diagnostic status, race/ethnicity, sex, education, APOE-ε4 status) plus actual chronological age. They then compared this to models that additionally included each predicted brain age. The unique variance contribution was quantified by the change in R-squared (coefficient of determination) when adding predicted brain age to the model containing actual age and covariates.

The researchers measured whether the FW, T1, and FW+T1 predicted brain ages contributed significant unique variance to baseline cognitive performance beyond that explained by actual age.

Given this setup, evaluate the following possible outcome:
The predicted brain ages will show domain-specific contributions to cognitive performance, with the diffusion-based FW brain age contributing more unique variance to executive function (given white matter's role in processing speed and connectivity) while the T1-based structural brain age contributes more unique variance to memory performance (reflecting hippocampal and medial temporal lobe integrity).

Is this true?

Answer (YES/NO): NO